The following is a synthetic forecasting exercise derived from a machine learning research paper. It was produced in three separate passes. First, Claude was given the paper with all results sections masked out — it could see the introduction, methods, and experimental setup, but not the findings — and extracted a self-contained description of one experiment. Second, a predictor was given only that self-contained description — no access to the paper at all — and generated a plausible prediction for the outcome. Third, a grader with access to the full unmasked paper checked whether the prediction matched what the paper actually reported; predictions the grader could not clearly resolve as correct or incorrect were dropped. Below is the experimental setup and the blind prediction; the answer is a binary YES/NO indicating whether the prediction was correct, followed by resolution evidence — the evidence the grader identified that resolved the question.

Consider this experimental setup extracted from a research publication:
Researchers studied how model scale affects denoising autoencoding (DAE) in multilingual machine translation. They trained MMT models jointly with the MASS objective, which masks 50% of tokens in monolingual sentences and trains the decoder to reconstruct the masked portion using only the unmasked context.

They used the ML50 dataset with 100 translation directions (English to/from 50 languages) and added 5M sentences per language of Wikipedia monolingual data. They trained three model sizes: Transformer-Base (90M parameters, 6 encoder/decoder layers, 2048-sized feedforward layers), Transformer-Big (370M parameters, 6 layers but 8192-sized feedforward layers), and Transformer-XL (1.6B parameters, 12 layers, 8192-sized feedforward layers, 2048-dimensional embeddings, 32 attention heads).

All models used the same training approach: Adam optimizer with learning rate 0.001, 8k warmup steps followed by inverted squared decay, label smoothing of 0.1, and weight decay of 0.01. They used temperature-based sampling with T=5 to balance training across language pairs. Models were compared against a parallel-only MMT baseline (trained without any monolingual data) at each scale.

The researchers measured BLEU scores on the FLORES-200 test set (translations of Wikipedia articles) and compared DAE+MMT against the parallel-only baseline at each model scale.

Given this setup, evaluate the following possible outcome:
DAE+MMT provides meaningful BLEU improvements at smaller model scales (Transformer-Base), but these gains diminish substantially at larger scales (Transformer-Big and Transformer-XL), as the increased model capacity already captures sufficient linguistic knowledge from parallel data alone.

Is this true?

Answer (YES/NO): NO